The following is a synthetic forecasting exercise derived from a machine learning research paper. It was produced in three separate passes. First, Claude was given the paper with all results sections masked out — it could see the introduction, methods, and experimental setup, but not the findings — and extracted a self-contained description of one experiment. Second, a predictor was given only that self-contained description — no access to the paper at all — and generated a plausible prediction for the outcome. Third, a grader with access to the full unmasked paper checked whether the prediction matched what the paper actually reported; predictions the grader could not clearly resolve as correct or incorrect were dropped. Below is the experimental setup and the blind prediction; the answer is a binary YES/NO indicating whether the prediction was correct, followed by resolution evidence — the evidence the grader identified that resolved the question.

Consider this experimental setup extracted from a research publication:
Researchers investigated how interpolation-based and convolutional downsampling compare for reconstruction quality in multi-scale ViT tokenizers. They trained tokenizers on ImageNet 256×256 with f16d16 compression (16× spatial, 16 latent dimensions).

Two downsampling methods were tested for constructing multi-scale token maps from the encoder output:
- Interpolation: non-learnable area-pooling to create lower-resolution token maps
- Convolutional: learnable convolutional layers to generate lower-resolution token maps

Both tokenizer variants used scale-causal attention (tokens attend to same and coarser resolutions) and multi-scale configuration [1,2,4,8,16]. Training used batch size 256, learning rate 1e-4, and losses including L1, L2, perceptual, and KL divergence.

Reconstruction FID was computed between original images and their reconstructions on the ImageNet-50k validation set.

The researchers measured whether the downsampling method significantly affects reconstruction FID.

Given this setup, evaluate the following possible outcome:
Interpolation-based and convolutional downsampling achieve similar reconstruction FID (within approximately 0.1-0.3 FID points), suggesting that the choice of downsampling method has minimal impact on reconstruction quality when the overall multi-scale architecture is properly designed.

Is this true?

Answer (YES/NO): YES